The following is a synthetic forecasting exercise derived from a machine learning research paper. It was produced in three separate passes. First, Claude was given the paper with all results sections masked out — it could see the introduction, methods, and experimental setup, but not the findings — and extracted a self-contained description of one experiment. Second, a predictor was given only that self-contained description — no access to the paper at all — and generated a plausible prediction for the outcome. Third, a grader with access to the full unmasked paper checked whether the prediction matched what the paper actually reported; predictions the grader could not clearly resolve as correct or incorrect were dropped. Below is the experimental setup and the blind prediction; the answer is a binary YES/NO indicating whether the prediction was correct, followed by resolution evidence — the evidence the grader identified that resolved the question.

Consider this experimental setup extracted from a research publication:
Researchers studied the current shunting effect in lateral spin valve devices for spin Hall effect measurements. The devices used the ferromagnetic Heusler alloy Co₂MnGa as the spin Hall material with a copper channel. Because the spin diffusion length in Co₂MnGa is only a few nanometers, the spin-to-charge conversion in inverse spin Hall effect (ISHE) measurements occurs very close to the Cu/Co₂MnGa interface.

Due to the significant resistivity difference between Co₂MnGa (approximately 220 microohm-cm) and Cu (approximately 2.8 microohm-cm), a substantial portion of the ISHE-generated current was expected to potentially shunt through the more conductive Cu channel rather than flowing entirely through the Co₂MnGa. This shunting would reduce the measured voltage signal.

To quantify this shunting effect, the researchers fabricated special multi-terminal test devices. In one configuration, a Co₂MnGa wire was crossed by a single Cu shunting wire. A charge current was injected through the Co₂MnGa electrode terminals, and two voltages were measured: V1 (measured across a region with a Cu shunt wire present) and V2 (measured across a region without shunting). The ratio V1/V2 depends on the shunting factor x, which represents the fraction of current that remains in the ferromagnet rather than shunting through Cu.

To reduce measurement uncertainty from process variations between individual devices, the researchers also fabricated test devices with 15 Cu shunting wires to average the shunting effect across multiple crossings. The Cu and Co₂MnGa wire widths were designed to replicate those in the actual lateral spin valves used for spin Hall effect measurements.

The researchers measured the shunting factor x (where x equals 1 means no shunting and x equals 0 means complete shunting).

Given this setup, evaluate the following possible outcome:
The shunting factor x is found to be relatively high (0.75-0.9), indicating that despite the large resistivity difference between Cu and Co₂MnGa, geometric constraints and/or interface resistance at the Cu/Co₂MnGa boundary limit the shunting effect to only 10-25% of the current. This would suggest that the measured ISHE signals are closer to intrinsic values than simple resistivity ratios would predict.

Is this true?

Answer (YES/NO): NO